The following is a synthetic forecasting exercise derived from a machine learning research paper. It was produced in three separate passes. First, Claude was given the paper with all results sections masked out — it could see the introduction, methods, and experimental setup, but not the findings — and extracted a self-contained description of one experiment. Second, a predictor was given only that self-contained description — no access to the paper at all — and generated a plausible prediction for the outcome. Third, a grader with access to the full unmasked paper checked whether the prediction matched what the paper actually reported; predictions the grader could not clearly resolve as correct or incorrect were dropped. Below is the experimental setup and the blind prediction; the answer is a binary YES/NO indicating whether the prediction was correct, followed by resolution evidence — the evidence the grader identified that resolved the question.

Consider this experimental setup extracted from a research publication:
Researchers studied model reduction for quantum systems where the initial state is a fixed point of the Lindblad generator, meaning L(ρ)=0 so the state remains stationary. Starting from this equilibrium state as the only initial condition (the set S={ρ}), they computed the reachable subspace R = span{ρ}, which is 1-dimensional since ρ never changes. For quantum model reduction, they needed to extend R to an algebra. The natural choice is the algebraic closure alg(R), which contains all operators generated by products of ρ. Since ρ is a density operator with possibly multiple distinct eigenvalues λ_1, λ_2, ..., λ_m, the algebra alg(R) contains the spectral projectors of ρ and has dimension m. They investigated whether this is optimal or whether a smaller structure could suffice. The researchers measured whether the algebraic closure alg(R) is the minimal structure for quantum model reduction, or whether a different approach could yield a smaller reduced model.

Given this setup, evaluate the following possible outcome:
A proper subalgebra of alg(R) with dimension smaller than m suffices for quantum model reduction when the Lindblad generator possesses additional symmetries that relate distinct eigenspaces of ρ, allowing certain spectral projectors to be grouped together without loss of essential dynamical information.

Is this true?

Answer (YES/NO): NO